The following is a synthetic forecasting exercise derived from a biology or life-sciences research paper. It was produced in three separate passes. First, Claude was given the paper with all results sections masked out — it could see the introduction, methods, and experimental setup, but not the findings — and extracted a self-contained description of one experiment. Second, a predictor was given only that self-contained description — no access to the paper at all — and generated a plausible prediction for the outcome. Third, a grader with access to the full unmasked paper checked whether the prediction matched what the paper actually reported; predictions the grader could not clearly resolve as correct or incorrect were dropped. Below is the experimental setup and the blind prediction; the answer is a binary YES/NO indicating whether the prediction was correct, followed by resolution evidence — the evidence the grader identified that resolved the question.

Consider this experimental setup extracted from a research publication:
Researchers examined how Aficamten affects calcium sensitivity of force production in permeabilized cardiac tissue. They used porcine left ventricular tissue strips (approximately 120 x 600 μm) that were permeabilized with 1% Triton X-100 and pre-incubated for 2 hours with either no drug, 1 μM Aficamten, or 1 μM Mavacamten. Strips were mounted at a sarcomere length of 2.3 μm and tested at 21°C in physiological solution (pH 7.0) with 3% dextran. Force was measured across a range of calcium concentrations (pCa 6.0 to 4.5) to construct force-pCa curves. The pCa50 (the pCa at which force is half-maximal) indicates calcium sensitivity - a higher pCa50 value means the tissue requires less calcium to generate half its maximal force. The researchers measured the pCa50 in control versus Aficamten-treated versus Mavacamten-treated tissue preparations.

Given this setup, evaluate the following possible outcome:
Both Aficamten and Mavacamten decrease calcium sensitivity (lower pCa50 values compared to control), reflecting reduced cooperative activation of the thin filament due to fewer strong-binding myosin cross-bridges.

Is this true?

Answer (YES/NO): NO